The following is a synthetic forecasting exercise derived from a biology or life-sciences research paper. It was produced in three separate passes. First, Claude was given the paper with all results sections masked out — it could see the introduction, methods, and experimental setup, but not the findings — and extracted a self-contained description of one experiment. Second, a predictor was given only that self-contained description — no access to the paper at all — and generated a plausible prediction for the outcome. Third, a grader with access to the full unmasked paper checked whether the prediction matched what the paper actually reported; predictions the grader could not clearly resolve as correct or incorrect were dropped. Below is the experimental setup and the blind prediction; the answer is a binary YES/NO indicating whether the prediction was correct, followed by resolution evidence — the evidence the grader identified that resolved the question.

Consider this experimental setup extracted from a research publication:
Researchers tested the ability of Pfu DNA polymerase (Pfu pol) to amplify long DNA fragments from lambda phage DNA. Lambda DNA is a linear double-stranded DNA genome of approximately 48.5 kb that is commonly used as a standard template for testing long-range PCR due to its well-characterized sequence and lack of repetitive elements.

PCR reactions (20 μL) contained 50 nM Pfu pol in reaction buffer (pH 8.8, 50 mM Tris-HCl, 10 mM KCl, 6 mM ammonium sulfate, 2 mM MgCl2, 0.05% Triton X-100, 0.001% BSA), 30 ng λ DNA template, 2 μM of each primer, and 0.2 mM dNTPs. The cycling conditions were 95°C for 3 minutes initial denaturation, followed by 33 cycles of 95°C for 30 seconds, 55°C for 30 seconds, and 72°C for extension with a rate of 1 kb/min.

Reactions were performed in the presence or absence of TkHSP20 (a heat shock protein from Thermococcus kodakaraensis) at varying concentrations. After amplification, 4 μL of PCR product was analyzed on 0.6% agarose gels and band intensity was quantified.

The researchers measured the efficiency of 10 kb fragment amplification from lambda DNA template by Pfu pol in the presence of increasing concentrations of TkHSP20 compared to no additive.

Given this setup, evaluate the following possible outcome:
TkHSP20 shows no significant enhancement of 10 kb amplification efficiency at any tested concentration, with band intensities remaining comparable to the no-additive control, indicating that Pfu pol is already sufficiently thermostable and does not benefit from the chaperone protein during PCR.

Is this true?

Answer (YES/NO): NO